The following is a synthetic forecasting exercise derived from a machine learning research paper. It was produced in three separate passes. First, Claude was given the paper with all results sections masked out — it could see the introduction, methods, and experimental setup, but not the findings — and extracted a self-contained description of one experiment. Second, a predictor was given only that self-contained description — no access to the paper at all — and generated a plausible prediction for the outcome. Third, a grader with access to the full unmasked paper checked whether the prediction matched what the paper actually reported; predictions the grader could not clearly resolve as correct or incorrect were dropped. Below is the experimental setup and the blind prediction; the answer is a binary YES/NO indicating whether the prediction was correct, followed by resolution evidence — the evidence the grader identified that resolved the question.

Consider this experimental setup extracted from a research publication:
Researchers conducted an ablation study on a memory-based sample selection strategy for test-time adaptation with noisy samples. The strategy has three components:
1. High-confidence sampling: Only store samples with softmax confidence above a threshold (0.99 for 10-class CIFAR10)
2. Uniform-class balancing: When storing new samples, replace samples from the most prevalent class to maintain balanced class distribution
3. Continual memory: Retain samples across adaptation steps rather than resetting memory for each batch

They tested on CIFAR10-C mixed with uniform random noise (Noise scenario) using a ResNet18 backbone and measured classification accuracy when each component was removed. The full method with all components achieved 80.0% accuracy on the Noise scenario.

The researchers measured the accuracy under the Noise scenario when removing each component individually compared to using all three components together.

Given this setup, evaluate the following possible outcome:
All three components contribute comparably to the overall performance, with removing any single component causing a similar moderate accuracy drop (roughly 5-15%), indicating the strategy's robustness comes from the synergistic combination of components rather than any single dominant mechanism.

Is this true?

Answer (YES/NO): NO